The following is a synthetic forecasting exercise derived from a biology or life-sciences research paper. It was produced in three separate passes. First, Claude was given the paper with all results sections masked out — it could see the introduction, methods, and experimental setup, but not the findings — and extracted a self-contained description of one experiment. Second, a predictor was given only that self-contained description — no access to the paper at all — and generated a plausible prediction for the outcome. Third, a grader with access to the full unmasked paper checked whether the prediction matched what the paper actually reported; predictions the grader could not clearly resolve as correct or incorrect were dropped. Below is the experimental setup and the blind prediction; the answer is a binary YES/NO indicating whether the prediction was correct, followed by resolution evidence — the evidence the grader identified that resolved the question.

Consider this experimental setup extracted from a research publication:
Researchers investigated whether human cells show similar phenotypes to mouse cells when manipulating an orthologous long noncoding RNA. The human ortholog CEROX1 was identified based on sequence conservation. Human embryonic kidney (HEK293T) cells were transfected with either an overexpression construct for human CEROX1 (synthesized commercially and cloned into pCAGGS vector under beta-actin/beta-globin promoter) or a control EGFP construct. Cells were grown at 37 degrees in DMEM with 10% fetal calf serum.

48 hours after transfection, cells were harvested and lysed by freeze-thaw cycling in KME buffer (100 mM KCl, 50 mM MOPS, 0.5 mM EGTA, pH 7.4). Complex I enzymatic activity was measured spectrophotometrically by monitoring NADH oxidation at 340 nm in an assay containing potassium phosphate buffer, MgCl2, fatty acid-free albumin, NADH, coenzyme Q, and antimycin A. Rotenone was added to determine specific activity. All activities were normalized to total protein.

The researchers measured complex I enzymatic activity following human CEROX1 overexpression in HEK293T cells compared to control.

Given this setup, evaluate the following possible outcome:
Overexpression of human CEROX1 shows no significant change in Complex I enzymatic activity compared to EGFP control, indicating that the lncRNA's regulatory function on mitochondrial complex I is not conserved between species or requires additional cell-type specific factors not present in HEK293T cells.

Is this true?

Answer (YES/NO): NO